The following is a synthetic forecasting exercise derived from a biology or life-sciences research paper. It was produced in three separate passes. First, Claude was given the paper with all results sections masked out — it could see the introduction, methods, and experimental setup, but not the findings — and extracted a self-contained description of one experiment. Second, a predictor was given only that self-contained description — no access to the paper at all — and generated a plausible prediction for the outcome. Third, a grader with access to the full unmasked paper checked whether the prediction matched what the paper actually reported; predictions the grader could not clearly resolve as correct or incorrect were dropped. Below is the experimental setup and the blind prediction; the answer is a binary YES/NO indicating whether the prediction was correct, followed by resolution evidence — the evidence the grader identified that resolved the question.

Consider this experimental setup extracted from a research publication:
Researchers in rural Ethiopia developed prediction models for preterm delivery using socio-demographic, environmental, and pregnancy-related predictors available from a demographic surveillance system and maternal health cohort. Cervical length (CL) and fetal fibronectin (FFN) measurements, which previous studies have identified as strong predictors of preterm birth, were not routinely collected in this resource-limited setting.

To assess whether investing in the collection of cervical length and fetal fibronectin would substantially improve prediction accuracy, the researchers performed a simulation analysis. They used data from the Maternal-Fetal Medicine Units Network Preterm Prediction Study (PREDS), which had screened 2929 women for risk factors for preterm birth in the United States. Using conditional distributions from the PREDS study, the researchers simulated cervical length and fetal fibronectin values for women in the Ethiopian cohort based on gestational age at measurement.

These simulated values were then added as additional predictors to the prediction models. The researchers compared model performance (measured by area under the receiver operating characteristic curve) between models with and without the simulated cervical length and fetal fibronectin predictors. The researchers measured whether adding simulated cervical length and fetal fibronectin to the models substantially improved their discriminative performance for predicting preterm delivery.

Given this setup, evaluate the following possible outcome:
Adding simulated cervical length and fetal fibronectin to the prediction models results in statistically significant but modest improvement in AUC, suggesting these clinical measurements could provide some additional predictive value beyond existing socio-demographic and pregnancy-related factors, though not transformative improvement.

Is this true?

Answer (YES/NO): NO